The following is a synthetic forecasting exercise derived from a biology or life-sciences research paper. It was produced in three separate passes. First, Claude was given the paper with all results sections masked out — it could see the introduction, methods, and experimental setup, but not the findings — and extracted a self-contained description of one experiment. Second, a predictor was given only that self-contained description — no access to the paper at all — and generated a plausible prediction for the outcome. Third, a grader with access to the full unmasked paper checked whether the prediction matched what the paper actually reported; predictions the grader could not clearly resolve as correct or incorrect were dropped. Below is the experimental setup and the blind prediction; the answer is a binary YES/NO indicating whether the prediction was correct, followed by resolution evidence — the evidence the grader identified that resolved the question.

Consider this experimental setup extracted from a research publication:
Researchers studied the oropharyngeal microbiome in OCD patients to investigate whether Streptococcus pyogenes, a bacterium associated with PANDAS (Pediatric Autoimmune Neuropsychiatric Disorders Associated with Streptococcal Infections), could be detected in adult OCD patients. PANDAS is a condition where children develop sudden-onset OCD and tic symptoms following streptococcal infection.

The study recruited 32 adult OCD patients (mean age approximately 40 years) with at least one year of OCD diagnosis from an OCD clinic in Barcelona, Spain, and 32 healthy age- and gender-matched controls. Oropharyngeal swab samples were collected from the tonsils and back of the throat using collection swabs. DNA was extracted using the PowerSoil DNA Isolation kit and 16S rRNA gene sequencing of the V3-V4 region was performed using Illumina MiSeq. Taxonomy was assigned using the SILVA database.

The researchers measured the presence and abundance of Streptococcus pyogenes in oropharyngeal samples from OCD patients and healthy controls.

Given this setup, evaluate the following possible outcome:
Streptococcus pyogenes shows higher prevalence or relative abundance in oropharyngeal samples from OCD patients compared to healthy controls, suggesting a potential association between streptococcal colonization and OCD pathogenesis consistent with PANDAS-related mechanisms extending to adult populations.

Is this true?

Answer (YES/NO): NO